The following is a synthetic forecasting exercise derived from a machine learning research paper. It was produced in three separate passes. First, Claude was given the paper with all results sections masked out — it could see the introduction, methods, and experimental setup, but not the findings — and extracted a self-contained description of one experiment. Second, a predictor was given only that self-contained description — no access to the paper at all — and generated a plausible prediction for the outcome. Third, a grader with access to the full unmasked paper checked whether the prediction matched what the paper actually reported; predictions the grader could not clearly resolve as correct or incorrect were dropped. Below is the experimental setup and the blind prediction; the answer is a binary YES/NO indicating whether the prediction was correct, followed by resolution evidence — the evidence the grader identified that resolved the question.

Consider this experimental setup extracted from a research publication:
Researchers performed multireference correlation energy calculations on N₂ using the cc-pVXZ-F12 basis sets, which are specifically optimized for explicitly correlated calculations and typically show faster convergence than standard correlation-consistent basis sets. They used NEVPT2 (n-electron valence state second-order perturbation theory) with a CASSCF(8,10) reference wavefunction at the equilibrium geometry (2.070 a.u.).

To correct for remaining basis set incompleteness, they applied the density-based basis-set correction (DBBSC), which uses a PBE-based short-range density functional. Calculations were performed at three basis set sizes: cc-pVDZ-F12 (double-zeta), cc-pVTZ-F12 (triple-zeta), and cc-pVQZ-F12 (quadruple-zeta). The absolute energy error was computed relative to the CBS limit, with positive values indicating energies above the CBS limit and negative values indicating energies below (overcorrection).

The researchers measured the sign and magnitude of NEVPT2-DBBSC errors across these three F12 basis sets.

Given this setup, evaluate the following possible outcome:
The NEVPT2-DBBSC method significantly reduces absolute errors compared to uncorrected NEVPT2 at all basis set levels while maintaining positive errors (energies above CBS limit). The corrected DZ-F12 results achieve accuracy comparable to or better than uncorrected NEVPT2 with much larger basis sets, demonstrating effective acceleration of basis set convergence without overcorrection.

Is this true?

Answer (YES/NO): NO